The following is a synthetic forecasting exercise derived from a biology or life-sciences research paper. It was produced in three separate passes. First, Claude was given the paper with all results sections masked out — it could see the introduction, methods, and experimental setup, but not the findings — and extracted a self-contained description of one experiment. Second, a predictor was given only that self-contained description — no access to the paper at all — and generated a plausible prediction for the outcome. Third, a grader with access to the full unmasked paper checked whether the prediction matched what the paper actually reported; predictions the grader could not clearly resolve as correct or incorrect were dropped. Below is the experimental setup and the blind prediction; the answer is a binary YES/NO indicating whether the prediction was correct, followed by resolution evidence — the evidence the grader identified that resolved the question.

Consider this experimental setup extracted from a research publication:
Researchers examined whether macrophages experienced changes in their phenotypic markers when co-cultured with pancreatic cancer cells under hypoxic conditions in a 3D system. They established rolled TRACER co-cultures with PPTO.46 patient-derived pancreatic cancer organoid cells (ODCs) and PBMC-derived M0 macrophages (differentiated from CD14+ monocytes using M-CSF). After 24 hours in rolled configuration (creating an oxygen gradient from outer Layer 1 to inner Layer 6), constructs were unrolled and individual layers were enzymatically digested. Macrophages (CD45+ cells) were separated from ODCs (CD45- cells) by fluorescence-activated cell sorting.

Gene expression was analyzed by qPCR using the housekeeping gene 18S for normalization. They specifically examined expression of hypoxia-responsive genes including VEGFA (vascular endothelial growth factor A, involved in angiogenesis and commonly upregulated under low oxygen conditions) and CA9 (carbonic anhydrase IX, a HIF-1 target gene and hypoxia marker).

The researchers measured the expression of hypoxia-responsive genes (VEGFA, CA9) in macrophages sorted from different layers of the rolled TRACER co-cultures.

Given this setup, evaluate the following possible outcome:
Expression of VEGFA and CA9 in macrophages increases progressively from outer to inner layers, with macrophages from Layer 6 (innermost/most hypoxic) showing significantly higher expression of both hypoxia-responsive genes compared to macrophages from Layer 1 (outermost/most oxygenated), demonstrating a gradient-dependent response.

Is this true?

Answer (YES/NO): NO